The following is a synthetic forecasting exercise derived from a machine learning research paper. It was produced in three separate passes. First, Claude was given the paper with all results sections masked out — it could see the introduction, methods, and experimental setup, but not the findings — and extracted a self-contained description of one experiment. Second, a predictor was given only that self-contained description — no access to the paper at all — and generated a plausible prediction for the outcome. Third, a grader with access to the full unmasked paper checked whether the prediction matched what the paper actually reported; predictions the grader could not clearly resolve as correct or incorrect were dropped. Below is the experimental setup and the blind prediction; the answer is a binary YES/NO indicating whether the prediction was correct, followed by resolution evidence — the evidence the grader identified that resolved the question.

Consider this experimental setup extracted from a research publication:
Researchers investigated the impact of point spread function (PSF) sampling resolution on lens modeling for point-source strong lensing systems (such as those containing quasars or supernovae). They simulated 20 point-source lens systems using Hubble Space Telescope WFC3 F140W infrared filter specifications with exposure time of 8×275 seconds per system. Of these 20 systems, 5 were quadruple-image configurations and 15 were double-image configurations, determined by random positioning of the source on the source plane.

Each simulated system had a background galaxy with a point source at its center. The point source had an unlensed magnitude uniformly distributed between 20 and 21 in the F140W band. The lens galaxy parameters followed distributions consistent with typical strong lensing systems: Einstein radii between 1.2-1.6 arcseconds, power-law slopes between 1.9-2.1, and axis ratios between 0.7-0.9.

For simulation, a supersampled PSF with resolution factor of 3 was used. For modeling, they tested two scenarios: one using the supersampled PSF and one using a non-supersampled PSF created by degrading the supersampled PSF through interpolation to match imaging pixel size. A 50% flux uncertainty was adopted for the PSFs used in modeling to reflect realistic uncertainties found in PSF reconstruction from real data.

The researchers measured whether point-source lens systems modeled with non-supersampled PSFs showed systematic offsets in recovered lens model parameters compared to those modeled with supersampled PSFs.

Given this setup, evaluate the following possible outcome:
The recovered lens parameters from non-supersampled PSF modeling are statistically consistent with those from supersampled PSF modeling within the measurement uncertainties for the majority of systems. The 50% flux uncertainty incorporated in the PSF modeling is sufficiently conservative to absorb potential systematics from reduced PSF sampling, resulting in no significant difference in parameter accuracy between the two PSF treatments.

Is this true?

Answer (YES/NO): NO